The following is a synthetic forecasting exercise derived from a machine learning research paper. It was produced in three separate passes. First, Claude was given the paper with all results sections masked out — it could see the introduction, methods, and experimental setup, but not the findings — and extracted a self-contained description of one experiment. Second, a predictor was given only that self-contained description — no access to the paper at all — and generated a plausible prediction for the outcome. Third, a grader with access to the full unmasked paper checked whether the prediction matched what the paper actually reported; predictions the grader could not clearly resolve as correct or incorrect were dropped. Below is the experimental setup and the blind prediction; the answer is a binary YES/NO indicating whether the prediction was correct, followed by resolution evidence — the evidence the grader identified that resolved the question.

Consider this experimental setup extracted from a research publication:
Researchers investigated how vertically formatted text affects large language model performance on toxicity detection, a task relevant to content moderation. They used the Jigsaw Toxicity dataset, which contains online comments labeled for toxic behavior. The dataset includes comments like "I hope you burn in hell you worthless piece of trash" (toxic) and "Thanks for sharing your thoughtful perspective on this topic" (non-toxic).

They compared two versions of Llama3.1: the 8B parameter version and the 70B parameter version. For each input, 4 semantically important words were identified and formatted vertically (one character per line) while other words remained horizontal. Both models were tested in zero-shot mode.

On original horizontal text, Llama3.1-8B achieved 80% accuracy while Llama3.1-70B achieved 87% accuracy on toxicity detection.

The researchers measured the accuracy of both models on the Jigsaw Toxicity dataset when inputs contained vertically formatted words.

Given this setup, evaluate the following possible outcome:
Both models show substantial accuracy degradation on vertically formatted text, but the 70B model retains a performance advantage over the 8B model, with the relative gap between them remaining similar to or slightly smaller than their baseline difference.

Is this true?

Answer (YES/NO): NO